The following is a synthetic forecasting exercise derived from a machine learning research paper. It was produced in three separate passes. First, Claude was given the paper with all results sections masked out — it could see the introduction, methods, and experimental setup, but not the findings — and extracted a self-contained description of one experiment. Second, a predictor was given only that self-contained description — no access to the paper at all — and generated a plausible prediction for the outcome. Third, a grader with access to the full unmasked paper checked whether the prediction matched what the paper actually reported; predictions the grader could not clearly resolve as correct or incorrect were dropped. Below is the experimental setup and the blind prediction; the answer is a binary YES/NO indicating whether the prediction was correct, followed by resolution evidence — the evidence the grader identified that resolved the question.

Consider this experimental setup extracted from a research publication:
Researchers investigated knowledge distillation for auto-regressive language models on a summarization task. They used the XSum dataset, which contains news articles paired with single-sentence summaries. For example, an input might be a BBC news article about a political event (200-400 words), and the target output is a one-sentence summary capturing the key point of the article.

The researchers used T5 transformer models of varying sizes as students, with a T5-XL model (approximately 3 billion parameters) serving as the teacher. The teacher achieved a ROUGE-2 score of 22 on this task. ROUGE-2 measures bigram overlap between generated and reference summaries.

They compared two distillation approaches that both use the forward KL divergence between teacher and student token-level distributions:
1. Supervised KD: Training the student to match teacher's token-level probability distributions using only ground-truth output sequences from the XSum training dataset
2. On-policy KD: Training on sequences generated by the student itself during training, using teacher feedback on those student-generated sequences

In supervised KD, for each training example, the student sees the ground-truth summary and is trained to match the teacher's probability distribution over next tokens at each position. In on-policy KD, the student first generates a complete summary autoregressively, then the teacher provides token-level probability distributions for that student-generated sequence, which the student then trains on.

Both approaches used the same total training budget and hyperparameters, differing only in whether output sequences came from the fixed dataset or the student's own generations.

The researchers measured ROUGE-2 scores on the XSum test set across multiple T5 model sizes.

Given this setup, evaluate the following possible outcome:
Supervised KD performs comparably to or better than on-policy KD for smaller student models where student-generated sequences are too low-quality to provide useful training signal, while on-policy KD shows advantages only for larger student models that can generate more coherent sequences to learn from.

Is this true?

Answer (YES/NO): NO